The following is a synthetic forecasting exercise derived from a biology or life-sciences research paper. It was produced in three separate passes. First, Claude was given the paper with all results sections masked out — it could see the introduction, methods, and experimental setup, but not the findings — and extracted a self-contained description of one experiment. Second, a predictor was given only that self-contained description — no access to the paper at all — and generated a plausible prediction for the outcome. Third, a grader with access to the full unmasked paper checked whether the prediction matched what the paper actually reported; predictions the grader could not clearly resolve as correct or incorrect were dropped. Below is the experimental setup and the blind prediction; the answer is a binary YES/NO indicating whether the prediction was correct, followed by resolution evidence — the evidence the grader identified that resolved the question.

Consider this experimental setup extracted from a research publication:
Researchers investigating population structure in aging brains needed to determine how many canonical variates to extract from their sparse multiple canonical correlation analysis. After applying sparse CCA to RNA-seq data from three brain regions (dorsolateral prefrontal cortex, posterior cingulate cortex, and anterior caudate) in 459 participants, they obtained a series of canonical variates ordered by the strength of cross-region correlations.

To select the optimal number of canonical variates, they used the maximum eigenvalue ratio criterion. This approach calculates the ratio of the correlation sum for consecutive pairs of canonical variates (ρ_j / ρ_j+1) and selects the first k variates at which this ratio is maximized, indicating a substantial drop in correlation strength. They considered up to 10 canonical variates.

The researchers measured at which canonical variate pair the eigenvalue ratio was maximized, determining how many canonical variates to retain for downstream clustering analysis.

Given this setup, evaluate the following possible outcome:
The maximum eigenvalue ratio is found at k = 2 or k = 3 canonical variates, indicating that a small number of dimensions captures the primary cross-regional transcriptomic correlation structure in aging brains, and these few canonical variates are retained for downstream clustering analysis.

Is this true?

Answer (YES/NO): NO